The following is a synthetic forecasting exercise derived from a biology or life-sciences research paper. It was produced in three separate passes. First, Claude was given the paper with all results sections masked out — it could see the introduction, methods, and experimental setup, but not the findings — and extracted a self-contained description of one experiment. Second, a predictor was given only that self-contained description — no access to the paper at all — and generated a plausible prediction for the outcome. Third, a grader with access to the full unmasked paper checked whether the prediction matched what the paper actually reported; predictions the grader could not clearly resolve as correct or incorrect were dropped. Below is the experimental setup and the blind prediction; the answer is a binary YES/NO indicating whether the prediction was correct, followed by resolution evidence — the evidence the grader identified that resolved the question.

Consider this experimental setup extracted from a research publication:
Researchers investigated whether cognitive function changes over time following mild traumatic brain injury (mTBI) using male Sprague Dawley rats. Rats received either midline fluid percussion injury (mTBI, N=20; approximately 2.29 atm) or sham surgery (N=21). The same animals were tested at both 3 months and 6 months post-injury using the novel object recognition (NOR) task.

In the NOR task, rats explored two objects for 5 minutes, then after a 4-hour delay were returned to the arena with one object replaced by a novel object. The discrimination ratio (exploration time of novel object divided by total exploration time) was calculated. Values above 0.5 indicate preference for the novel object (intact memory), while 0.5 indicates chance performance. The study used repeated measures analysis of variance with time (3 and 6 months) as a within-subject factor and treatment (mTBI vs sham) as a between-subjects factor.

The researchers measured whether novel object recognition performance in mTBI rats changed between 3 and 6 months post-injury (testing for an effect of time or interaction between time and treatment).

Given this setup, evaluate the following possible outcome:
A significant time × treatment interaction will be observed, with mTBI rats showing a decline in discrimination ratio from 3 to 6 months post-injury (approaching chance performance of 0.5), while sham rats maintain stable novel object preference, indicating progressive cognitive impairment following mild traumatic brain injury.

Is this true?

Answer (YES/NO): NO